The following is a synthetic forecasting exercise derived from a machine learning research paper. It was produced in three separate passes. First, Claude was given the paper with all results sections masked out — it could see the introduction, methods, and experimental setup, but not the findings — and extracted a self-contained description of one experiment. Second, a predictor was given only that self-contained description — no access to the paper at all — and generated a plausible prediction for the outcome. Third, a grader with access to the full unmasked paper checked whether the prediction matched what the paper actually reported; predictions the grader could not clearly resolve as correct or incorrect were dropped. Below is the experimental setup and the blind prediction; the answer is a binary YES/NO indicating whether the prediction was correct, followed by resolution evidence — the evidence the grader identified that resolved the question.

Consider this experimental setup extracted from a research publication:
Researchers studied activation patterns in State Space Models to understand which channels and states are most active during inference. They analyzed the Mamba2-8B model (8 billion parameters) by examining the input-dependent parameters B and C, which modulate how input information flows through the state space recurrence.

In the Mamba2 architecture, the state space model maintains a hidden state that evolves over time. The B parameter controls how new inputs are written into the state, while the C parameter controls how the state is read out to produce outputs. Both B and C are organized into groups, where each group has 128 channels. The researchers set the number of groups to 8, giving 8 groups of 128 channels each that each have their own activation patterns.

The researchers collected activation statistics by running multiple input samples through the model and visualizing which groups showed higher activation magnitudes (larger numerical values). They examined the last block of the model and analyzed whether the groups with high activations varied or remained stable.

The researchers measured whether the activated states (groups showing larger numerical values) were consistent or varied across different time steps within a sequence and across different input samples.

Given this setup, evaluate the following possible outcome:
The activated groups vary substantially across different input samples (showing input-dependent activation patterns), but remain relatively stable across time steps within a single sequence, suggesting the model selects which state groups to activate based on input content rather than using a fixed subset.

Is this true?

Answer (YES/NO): NO